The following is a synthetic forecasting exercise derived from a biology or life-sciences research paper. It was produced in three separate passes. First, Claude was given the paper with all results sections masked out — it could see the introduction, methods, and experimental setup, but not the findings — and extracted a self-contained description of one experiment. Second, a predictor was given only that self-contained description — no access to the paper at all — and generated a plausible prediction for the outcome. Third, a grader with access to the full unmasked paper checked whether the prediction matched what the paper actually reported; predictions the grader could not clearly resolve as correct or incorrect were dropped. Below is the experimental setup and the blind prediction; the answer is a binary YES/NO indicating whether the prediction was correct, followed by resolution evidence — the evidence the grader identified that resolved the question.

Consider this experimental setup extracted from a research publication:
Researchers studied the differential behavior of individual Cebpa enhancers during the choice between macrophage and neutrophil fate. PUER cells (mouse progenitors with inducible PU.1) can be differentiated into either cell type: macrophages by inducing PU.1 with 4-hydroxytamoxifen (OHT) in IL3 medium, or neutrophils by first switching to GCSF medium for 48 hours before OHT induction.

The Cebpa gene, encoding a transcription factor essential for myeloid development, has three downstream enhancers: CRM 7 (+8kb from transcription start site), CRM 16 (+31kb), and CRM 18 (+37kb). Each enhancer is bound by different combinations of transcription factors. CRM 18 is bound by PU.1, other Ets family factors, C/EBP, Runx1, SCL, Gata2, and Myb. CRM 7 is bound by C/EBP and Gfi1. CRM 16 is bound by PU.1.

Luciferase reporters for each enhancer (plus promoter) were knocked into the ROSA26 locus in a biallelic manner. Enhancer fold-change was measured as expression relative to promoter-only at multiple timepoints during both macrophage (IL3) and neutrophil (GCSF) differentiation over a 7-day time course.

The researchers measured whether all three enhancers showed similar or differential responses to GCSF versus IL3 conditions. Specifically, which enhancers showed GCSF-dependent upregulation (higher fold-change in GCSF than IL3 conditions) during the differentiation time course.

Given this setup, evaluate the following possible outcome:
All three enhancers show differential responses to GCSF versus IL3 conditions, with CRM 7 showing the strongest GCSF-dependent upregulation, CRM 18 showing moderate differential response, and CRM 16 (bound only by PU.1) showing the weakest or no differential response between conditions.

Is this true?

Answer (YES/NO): NO